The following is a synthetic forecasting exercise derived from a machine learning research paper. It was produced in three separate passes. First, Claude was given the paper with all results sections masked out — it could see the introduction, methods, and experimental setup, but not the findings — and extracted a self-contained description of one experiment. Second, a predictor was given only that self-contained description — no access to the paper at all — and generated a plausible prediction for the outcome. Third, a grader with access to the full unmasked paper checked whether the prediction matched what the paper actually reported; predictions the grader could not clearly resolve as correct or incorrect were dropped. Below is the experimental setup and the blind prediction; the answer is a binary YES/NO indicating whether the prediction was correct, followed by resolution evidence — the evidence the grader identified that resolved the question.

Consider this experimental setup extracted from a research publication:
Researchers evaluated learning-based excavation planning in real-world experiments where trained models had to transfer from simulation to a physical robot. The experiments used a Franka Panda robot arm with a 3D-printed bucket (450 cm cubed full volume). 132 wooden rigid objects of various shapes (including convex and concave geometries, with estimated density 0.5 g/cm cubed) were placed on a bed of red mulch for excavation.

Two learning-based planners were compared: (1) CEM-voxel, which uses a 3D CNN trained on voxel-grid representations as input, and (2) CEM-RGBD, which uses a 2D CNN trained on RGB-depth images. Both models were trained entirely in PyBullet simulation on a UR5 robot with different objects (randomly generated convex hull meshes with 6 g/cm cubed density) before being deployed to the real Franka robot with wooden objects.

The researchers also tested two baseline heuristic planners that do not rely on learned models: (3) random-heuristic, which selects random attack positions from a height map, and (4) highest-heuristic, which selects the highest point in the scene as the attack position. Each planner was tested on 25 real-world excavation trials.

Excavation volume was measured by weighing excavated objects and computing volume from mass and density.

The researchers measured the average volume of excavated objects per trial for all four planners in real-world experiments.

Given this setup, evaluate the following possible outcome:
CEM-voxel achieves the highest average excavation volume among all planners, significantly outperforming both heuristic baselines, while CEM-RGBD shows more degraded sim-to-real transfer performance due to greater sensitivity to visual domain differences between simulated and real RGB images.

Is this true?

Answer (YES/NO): YES